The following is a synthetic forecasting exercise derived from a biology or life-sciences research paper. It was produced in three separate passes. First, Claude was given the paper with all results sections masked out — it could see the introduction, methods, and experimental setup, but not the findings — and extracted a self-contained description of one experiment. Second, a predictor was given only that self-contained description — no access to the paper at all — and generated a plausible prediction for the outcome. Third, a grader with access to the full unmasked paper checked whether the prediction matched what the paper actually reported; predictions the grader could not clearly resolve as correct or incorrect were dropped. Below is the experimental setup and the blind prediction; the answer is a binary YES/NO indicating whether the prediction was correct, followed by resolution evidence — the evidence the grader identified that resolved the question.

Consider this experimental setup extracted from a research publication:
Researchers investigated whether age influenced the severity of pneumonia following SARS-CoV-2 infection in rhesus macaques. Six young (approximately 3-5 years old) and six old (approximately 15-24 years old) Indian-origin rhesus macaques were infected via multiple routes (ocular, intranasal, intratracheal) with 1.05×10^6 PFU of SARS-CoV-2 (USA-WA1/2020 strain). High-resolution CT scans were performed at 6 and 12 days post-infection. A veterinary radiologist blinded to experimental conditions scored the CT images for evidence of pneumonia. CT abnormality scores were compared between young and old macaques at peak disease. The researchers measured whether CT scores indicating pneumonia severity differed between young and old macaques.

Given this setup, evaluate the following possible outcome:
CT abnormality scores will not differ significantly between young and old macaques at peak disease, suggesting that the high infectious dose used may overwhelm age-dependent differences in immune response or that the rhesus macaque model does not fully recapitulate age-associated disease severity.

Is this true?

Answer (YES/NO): NO